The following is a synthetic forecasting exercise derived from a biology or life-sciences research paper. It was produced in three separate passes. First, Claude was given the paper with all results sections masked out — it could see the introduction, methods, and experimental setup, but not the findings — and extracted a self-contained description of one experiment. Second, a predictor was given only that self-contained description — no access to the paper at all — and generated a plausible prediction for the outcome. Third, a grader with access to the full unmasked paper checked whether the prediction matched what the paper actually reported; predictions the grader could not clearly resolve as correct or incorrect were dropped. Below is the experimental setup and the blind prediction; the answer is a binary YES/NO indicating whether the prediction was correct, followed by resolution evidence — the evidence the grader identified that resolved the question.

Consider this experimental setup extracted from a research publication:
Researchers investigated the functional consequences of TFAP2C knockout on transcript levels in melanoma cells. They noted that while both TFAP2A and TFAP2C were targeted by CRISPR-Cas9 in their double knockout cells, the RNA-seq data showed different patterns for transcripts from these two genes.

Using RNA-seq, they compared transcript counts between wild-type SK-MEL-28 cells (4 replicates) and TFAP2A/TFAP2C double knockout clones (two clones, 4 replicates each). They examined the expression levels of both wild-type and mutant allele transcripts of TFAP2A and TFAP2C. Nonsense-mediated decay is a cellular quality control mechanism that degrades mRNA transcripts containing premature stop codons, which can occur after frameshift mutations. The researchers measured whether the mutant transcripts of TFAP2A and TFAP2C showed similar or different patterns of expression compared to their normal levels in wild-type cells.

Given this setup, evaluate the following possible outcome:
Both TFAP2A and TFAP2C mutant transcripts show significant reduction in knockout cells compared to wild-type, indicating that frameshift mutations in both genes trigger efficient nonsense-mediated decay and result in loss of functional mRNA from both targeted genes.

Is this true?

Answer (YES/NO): NO